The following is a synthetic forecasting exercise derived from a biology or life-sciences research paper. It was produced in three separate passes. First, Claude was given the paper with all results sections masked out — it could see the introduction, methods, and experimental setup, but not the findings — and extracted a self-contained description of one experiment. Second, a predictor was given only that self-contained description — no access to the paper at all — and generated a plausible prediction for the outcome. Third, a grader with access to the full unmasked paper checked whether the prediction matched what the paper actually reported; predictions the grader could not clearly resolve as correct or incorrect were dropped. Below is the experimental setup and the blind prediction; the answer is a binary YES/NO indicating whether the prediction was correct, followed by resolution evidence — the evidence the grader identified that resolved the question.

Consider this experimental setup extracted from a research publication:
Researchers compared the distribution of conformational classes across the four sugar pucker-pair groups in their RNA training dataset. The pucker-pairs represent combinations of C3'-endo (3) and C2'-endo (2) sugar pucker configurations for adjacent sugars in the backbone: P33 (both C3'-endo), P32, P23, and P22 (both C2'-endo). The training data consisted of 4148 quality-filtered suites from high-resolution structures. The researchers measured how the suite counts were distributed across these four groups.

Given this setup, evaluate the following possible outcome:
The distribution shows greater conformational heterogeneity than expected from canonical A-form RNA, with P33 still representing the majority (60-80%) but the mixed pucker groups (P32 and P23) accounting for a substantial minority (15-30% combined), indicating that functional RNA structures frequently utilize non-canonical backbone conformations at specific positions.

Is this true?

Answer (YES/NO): NO